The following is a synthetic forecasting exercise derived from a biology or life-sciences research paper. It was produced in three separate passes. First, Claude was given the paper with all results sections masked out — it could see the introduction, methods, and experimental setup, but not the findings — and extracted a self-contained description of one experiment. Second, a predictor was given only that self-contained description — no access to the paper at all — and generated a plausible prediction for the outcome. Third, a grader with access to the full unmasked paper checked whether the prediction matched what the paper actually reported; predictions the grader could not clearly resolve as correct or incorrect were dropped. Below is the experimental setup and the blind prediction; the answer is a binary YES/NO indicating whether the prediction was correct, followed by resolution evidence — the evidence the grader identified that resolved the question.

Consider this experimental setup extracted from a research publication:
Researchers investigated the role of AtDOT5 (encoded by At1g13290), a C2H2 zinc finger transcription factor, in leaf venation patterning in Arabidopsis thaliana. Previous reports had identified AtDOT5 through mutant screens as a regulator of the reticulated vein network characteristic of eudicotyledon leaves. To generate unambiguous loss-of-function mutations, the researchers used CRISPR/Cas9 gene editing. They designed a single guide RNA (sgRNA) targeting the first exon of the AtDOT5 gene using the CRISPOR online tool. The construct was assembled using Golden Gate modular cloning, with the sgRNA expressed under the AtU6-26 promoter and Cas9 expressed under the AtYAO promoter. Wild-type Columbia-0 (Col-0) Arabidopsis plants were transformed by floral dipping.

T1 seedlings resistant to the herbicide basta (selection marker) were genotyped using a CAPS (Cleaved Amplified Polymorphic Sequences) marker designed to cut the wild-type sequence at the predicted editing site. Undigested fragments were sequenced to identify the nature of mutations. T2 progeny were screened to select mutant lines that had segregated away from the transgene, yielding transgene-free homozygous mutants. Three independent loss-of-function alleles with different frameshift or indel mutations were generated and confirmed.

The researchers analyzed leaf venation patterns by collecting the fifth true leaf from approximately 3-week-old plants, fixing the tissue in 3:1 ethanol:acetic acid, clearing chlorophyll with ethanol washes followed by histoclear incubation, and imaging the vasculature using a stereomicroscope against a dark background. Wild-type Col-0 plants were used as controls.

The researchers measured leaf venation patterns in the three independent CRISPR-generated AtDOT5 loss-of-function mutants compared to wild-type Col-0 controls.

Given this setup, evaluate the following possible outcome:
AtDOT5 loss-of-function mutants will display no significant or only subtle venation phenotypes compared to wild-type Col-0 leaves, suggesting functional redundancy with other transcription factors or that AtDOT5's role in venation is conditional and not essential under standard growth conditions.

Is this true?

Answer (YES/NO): YES